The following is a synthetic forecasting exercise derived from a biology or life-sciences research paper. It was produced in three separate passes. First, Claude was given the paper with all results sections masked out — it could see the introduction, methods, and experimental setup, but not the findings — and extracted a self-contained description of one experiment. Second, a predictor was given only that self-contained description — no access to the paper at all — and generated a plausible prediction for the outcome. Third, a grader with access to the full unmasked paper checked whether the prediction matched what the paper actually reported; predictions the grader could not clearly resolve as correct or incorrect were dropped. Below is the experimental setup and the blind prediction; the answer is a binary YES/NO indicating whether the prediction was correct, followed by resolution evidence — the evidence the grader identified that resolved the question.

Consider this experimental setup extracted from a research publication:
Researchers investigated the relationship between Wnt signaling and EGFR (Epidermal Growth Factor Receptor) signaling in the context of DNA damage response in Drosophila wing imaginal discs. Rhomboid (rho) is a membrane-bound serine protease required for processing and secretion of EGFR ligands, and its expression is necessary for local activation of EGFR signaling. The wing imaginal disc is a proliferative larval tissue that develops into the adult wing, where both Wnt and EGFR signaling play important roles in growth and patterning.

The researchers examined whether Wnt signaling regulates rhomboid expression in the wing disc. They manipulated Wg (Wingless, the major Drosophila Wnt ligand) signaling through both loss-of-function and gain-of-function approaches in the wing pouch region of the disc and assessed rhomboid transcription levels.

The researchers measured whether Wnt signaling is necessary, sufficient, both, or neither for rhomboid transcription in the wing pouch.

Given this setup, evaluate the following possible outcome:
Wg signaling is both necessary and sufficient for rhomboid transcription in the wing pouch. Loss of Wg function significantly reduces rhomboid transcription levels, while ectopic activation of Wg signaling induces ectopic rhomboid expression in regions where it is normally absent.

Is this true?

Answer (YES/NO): NO